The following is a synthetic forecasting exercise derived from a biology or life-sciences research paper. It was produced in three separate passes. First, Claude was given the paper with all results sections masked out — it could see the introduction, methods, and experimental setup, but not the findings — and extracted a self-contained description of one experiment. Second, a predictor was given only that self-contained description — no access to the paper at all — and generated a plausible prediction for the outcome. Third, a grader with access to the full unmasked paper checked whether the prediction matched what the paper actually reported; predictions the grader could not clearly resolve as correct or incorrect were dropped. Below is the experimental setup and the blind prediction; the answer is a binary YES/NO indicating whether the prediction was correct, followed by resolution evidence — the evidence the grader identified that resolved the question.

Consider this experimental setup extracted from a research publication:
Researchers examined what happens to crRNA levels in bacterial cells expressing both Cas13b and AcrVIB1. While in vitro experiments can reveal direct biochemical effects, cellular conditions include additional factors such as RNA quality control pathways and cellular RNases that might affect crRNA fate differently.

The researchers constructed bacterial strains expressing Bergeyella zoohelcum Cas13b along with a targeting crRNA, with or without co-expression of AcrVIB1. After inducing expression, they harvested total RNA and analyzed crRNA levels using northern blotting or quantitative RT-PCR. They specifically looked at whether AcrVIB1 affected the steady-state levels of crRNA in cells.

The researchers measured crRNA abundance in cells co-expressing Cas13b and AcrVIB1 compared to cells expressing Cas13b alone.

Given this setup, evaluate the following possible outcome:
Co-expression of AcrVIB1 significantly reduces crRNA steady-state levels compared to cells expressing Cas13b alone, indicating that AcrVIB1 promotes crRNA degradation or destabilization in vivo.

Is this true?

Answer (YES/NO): YES